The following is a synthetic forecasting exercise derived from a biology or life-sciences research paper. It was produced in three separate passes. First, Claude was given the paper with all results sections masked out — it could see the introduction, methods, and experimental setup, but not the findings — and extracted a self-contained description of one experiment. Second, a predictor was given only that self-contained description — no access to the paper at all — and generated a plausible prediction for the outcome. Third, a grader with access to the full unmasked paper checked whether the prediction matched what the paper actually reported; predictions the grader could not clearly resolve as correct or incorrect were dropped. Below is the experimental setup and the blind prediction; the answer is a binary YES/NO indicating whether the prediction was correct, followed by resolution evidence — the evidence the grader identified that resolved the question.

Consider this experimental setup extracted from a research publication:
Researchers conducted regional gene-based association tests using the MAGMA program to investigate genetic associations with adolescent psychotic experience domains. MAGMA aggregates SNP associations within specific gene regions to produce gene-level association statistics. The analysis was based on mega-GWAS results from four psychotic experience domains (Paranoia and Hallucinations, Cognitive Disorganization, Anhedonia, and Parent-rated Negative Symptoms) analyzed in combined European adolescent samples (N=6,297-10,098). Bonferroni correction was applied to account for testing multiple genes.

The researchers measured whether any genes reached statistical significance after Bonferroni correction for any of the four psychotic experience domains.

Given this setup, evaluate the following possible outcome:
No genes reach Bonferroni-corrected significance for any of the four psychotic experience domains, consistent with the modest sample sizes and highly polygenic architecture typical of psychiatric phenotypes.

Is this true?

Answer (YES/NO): YES